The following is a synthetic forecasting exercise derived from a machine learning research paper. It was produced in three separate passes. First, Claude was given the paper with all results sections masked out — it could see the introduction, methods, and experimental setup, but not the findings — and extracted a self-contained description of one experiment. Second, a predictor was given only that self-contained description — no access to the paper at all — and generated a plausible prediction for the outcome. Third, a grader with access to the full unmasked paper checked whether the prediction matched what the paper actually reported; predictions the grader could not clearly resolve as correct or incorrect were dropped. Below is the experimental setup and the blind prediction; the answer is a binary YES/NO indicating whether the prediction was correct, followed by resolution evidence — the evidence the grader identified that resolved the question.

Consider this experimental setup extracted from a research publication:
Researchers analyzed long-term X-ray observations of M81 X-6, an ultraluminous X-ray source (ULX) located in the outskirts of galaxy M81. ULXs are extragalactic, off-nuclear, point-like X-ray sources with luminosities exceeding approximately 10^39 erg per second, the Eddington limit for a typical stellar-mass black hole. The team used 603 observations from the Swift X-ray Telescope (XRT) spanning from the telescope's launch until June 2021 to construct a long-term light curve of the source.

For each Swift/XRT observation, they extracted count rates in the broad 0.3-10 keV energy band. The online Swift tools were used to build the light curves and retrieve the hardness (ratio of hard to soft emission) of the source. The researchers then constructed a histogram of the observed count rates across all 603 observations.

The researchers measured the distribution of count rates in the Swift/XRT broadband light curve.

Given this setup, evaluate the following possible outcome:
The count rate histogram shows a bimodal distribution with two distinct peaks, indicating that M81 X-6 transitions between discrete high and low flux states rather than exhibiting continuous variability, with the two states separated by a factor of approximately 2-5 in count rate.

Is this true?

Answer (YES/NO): NO